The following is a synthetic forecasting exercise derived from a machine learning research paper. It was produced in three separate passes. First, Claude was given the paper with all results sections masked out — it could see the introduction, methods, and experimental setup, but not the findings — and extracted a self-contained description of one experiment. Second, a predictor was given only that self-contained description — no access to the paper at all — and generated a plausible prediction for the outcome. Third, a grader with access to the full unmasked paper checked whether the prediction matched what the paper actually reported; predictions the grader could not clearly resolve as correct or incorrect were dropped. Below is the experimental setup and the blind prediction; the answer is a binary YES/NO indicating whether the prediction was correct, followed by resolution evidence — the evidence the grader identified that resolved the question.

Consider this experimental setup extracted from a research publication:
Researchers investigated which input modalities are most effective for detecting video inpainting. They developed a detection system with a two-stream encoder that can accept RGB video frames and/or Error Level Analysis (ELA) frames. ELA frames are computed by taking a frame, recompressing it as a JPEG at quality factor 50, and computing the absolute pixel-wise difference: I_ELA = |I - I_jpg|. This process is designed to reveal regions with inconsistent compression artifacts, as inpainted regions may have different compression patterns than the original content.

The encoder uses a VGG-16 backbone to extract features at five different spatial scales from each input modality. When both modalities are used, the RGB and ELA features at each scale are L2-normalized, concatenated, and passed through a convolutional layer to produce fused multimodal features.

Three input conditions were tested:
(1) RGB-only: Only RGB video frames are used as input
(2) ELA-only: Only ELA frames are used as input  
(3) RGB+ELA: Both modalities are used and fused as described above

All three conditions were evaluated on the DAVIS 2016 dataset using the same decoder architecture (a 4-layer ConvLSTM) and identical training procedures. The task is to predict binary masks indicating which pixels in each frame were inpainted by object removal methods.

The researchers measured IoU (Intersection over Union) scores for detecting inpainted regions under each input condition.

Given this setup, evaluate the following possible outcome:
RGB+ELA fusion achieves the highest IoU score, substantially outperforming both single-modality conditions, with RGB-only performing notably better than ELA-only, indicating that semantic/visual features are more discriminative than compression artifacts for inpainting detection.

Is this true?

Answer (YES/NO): NO